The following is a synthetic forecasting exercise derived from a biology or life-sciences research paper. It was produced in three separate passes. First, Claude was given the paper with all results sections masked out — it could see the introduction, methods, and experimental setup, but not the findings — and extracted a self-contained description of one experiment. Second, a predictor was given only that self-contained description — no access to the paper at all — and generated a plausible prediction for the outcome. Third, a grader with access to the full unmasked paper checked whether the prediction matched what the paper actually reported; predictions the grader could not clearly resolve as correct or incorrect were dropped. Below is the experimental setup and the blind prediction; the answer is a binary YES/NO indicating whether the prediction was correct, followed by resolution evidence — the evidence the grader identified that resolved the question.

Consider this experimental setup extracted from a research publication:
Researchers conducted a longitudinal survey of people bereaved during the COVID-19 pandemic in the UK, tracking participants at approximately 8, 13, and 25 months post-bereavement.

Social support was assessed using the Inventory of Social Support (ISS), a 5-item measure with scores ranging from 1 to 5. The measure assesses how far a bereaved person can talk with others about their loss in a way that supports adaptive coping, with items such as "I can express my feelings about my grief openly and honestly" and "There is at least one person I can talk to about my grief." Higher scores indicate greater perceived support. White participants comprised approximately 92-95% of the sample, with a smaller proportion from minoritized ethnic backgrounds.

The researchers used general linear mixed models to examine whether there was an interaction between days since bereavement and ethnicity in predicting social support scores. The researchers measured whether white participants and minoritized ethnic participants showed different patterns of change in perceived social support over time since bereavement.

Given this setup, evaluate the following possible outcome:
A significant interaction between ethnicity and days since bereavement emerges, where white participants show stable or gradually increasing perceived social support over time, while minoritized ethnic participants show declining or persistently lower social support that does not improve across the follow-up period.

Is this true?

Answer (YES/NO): NO